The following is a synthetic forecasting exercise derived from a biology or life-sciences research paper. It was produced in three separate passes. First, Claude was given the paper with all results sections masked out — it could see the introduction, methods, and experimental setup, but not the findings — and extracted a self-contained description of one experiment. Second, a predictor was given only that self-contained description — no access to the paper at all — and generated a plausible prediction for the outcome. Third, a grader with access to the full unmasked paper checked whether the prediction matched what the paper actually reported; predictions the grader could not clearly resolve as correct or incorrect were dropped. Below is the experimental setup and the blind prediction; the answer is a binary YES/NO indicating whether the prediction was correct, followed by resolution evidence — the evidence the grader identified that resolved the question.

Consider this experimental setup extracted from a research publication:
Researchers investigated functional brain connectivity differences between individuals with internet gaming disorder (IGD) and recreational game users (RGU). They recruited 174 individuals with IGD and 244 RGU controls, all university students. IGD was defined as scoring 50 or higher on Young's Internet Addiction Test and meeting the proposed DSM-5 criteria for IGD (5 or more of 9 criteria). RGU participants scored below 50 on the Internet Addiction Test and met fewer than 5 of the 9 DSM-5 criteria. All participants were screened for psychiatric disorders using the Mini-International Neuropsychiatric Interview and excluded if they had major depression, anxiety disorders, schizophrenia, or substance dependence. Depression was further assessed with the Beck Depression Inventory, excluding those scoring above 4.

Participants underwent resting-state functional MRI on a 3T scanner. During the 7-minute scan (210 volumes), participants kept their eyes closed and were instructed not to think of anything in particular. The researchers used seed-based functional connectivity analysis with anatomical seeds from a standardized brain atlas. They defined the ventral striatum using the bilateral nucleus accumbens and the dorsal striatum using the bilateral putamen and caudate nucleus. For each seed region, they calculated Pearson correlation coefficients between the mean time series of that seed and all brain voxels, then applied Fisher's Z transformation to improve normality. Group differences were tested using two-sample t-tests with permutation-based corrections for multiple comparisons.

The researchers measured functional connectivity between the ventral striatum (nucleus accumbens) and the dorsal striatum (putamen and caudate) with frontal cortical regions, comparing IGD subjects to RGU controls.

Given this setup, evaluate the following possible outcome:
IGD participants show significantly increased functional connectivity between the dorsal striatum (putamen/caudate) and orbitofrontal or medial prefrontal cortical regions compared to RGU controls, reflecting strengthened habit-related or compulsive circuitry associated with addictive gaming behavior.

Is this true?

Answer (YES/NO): NO